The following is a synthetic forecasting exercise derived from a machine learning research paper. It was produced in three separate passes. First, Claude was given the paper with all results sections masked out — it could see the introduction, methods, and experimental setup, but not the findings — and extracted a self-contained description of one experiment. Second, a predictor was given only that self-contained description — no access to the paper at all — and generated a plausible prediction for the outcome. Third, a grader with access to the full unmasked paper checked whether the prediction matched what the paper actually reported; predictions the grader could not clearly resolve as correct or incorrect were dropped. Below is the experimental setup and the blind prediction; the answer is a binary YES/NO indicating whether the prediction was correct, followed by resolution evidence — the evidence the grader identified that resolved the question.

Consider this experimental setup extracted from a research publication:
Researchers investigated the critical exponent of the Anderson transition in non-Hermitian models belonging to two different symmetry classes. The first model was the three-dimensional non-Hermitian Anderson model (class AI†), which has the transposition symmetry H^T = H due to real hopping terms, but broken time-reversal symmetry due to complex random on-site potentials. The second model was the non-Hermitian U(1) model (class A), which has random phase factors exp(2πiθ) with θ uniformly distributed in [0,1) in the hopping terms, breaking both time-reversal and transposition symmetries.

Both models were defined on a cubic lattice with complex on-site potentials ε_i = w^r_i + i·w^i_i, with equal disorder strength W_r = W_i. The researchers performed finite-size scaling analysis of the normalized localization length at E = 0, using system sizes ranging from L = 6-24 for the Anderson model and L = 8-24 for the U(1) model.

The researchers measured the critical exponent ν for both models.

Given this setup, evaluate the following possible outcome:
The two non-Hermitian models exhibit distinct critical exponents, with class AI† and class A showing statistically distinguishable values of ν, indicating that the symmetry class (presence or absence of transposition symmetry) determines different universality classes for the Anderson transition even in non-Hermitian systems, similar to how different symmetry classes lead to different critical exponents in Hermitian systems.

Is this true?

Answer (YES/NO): YES